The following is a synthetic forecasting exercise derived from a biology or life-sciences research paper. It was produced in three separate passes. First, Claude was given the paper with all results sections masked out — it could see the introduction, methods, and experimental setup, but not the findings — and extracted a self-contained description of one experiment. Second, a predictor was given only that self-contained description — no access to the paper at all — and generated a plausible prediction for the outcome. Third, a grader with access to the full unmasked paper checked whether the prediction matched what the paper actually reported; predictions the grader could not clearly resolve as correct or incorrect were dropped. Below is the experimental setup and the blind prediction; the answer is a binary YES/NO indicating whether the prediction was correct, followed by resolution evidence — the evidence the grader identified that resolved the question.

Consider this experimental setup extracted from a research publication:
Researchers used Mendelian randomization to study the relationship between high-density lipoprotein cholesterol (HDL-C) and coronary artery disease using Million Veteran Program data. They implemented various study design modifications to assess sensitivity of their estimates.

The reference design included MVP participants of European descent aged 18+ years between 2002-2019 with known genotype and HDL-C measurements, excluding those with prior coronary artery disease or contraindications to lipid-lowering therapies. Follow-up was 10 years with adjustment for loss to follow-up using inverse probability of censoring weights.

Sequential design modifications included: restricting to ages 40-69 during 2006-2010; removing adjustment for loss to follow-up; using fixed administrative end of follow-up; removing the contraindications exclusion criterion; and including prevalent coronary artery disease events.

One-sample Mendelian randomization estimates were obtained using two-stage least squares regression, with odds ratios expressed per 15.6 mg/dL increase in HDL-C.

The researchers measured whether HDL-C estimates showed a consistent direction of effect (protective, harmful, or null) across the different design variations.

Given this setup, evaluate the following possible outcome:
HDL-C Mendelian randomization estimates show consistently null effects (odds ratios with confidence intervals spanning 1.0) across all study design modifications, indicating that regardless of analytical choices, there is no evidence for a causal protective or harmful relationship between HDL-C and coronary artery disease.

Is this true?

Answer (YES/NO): NO